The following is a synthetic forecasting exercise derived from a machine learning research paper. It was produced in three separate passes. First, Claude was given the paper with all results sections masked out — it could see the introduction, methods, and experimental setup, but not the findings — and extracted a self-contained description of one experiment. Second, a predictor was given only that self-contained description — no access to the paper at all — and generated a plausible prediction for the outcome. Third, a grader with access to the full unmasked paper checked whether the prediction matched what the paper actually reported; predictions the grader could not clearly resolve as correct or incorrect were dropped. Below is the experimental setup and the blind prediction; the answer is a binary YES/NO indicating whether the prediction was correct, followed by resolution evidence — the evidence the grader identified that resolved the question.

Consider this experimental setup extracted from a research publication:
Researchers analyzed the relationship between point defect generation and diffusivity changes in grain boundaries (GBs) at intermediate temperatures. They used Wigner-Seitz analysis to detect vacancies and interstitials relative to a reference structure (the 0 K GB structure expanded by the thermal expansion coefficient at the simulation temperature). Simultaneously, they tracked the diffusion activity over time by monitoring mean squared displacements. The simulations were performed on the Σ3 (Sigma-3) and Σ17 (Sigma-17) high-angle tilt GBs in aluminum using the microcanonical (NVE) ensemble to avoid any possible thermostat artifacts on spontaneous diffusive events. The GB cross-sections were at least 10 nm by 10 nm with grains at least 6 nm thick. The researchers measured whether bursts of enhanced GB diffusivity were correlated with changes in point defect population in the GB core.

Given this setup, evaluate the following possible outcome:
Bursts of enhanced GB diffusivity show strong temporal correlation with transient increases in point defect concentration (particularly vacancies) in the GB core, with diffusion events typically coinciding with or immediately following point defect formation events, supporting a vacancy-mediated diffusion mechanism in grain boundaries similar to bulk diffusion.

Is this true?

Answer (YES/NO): NO